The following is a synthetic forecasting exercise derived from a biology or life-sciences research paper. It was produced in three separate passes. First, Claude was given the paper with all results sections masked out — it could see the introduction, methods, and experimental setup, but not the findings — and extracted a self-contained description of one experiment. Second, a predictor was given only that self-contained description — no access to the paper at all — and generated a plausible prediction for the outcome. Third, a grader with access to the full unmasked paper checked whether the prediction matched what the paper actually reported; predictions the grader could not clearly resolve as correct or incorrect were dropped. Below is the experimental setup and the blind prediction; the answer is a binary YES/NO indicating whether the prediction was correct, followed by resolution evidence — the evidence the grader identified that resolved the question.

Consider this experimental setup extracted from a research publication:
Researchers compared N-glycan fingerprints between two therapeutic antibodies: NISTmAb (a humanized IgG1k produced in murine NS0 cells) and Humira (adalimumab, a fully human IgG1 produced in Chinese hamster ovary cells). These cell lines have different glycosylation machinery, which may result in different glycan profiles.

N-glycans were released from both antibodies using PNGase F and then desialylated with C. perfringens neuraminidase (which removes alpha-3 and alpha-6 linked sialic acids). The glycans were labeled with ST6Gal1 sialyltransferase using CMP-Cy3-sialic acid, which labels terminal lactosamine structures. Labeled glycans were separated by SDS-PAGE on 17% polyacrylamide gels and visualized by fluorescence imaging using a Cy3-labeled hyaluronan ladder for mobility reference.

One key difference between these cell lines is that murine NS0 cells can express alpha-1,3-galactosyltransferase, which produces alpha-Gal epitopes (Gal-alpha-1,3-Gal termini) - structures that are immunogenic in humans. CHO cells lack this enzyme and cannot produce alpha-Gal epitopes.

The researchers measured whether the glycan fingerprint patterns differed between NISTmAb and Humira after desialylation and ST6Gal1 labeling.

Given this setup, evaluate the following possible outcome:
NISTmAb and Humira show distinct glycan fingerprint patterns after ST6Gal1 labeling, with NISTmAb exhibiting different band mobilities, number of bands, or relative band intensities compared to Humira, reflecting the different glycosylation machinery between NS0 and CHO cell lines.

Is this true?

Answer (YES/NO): YES